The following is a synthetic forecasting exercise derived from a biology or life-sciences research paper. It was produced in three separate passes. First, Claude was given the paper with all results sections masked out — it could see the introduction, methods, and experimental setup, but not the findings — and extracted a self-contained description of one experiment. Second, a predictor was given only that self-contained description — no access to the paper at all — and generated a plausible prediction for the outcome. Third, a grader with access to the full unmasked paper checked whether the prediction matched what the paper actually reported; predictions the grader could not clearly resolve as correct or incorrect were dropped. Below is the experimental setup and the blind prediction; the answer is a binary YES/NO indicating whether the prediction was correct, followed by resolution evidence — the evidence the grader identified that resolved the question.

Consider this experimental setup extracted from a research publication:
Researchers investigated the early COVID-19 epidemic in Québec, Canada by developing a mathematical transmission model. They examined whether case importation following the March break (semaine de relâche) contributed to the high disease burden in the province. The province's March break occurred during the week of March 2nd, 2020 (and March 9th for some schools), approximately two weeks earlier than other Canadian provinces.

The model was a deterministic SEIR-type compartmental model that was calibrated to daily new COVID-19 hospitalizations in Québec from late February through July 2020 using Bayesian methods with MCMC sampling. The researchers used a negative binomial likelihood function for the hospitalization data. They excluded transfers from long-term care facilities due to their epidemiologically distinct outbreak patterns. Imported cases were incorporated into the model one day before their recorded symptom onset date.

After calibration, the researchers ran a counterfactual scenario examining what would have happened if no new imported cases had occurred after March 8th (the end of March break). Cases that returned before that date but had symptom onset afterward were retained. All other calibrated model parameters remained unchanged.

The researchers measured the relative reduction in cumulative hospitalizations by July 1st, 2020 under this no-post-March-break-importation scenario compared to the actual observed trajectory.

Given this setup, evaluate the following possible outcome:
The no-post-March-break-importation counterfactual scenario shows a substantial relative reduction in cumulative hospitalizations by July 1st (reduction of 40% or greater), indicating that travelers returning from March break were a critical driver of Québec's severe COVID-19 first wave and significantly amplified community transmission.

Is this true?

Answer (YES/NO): YES